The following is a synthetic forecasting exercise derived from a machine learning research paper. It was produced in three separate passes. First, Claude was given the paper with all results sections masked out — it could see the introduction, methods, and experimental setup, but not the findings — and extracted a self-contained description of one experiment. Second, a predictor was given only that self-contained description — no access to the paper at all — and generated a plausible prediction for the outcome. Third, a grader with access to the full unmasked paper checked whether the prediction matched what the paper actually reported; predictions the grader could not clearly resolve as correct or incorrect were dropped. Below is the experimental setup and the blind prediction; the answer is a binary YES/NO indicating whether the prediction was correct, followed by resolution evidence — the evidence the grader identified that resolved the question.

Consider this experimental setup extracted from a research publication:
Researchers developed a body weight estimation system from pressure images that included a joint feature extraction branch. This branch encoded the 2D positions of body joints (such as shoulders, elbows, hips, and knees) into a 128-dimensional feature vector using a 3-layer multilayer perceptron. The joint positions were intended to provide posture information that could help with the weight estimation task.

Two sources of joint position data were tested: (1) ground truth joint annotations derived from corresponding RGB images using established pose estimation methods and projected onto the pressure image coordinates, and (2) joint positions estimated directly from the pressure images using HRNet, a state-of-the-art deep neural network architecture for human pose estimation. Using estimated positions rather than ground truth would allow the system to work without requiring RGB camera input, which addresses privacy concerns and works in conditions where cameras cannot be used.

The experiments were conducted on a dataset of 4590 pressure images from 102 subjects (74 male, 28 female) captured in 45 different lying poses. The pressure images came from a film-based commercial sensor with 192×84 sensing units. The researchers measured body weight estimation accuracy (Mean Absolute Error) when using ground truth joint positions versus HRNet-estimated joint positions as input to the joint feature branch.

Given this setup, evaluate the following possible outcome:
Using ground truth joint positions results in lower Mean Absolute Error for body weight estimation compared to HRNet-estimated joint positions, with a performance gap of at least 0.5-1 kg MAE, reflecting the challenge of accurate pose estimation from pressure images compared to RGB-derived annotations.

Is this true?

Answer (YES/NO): NO